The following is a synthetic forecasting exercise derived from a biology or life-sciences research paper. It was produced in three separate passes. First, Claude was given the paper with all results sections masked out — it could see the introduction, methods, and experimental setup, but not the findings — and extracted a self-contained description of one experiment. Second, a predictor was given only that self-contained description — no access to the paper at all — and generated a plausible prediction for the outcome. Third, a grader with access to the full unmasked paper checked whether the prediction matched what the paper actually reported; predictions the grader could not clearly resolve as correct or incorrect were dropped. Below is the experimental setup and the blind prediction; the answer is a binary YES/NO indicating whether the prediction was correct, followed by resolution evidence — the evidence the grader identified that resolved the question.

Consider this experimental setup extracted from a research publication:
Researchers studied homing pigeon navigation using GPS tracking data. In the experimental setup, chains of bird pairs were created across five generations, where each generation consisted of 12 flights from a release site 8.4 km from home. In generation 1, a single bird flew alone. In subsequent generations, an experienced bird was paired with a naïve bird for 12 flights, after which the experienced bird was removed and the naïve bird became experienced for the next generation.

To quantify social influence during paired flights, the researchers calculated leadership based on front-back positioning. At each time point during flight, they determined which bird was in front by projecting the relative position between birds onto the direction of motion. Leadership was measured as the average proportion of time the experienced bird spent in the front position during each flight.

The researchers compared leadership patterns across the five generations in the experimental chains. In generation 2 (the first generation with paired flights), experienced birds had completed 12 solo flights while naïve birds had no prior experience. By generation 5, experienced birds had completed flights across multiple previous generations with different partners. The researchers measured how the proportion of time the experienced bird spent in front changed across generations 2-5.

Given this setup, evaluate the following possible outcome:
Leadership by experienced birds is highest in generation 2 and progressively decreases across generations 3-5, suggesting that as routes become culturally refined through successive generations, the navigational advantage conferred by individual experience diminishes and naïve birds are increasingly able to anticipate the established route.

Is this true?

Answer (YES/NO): NO